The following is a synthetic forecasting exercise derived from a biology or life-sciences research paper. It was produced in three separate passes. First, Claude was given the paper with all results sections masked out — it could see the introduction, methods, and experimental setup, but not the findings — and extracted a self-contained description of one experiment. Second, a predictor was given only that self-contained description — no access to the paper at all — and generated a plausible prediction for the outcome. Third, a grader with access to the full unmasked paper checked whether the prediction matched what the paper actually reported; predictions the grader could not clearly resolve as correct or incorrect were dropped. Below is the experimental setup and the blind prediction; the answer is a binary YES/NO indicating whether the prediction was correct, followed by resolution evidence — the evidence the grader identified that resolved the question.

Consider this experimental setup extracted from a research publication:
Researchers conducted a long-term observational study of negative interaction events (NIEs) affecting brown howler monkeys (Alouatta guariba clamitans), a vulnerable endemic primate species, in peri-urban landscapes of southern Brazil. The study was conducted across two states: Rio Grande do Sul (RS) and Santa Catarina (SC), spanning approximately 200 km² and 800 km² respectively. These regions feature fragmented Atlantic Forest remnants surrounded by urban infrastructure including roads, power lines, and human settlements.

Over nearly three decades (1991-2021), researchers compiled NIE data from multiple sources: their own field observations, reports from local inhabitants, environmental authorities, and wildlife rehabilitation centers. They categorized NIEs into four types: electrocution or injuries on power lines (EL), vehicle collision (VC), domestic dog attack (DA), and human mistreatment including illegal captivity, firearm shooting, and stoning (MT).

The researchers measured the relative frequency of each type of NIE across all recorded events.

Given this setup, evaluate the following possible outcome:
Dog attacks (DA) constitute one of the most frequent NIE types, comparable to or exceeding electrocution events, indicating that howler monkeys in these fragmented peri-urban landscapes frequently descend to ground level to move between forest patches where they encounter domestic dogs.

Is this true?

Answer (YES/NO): YES